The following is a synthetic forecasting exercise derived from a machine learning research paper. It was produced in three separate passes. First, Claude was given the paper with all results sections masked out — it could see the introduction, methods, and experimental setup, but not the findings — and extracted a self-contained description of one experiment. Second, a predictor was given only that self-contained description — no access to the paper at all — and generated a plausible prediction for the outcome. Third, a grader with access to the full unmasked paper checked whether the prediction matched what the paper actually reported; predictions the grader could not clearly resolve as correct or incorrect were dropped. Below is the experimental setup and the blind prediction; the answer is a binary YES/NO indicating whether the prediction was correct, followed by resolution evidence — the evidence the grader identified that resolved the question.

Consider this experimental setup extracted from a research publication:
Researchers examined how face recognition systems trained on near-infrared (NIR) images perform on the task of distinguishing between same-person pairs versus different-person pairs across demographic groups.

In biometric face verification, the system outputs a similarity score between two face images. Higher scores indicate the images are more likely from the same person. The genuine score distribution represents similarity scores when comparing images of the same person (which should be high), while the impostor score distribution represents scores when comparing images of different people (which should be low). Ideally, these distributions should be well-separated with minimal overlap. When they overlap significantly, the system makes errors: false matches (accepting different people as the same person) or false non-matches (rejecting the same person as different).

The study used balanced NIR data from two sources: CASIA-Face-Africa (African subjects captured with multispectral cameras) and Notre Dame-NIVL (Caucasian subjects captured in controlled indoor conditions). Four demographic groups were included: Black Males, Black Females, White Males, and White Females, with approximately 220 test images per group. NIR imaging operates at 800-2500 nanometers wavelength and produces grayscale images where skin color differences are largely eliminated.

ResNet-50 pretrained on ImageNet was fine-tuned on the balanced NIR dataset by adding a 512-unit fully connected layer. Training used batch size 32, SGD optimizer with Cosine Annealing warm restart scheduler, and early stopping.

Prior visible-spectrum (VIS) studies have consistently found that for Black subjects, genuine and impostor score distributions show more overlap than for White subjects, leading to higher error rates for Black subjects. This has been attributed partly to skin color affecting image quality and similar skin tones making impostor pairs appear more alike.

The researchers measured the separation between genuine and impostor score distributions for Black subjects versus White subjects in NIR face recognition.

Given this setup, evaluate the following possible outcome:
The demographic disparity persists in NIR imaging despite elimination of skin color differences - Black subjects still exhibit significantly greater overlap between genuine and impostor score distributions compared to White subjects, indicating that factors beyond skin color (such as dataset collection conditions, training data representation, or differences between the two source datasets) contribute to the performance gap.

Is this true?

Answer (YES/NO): YES